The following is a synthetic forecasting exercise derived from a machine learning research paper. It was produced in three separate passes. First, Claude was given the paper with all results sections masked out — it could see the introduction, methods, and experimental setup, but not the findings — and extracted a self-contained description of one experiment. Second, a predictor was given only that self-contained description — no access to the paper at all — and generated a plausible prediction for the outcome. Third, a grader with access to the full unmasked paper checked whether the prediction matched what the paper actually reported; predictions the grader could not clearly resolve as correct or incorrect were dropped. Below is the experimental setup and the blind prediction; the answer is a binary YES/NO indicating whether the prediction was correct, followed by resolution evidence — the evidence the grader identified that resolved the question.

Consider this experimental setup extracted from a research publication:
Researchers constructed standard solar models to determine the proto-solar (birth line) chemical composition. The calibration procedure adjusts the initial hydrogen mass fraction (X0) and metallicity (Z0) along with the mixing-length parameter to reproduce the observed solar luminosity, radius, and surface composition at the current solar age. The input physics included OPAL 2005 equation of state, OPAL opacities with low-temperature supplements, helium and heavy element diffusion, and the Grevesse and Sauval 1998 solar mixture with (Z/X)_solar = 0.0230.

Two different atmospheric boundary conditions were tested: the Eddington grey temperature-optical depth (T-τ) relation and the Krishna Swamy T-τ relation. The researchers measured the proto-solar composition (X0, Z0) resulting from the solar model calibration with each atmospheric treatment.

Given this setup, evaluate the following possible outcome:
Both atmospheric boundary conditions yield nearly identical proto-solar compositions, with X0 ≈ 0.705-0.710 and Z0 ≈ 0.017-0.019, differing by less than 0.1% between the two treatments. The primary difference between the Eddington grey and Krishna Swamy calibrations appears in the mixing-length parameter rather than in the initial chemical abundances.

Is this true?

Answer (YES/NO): YES